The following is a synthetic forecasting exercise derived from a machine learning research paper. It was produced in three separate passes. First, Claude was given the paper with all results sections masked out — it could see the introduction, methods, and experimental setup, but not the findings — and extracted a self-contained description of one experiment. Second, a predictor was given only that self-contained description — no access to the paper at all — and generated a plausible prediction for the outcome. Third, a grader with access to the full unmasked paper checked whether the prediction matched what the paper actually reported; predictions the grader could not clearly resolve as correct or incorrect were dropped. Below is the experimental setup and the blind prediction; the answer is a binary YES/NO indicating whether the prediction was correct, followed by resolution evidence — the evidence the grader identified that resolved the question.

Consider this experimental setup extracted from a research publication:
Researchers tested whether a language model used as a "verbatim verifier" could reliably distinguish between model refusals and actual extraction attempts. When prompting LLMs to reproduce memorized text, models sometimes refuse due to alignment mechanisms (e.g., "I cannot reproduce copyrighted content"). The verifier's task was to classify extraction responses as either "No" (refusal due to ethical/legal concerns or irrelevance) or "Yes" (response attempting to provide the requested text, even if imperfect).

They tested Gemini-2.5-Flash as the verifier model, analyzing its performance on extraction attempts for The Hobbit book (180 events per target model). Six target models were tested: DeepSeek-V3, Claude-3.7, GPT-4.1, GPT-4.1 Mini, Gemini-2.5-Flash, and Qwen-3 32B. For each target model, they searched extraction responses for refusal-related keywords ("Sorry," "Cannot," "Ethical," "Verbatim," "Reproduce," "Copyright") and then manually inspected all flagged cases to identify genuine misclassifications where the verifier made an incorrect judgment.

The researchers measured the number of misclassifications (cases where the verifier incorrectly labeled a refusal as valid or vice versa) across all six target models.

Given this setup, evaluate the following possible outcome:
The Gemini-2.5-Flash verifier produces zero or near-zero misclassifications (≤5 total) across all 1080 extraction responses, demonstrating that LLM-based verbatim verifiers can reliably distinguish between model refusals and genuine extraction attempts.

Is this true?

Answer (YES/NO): NO